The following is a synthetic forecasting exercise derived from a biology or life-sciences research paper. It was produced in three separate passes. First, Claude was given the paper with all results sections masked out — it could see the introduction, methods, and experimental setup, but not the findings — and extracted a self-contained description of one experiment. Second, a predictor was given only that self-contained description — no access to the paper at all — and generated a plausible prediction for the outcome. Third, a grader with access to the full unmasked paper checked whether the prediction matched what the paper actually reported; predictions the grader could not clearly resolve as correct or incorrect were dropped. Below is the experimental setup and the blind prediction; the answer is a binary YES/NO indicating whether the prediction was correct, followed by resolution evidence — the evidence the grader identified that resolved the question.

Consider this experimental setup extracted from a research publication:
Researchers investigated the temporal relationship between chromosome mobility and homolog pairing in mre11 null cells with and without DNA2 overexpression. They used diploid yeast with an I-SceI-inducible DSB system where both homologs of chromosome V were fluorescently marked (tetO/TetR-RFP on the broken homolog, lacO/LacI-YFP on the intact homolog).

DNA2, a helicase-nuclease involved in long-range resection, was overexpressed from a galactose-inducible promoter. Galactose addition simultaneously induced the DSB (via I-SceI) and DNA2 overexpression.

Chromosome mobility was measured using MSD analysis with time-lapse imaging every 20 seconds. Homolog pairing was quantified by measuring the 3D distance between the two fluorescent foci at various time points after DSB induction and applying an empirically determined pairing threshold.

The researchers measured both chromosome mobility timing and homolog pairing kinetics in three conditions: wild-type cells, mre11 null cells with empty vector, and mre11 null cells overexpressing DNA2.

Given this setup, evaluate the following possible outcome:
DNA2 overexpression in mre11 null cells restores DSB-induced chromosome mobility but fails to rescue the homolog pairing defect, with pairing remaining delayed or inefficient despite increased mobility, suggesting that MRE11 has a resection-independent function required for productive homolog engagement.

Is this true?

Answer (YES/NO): NO